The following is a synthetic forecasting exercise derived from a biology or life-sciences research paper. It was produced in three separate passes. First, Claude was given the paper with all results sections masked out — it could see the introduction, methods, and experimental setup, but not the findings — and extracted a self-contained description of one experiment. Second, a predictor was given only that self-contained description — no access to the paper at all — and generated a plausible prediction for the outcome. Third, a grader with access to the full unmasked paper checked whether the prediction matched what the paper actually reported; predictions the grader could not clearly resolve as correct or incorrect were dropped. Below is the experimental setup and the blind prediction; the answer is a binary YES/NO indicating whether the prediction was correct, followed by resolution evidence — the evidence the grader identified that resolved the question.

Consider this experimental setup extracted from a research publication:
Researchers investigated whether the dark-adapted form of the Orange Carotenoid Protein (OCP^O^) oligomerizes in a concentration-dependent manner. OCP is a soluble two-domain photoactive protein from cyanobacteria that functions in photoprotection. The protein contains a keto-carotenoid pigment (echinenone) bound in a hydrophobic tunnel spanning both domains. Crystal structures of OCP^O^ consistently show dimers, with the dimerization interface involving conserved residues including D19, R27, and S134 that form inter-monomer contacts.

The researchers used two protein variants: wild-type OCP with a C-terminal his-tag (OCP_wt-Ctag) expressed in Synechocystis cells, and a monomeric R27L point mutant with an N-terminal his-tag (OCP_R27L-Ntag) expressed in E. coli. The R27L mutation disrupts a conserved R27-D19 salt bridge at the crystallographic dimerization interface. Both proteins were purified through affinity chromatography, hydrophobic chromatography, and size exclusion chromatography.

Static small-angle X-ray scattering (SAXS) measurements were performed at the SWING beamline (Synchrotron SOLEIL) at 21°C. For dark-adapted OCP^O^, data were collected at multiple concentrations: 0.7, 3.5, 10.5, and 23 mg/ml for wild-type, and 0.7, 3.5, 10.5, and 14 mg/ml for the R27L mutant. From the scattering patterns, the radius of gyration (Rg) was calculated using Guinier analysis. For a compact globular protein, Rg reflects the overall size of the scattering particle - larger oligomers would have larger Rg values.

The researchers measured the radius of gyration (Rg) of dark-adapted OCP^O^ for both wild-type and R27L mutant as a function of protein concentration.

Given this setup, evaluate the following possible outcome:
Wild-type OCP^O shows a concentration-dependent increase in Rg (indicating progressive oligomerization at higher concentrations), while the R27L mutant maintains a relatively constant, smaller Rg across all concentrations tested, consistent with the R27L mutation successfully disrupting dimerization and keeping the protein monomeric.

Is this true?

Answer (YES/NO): YES